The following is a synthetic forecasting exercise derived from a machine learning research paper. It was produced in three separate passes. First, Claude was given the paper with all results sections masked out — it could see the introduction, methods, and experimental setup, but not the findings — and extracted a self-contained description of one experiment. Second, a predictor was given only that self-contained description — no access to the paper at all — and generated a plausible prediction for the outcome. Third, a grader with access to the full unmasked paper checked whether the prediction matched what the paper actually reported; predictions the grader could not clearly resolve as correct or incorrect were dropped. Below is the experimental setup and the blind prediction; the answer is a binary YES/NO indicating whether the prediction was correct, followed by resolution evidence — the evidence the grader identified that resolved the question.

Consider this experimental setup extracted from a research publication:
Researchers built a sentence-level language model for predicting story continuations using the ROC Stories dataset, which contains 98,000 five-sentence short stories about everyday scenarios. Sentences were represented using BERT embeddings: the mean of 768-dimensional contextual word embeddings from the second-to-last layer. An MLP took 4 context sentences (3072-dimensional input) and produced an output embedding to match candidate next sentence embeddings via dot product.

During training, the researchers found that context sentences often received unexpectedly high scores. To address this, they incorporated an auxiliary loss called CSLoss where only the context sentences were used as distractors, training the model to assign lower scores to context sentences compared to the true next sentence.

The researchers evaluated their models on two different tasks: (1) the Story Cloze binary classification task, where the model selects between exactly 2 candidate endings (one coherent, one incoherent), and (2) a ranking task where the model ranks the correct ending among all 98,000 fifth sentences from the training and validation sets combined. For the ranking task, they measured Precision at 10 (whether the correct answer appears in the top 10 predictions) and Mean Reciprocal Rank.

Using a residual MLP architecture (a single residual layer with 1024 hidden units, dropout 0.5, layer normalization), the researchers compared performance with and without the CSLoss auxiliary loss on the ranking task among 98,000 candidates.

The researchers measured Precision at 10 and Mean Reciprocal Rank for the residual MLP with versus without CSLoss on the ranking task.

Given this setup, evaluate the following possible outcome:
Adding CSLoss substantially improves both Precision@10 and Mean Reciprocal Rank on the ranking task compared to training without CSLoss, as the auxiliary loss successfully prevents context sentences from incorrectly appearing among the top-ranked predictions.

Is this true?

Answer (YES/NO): NO